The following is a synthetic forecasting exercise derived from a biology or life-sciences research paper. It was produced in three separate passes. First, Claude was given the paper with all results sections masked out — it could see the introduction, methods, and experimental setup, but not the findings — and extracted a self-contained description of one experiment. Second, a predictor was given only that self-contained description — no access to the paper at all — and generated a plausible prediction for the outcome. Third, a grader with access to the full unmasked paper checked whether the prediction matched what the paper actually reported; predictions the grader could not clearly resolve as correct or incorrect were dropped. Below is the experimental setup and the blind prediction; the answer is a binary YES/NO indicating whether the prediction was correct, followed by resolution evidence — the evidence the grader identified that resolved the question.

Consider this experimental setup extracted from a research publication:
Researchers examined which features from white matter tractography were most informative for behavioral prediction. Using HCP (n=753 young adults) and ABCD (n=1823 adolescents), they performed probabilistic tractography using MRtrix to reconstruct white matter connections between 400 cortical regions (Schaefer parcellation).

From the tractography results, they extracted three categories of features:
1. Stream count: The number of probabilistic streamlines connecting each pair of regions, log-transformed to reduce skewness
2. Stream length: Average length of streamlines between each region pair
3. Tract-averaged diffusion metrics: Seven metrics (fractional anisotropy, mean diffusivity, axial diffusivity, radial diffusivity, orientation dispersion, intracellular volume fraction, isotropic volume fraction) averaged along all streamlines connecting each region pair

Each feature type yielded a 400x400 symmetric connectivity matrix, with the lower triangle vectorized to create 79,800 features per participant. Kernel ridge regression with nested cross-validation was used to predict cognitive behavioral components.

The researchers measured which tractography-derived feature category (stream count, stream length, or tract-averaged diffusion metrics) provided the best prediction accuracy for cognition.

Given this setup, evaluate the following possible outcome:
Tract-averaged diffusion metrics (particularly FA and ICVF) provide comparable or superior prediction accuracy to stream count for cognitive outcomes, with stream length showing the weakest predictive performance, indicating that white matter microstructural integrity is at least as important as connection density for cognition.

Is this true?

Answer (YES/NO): NO